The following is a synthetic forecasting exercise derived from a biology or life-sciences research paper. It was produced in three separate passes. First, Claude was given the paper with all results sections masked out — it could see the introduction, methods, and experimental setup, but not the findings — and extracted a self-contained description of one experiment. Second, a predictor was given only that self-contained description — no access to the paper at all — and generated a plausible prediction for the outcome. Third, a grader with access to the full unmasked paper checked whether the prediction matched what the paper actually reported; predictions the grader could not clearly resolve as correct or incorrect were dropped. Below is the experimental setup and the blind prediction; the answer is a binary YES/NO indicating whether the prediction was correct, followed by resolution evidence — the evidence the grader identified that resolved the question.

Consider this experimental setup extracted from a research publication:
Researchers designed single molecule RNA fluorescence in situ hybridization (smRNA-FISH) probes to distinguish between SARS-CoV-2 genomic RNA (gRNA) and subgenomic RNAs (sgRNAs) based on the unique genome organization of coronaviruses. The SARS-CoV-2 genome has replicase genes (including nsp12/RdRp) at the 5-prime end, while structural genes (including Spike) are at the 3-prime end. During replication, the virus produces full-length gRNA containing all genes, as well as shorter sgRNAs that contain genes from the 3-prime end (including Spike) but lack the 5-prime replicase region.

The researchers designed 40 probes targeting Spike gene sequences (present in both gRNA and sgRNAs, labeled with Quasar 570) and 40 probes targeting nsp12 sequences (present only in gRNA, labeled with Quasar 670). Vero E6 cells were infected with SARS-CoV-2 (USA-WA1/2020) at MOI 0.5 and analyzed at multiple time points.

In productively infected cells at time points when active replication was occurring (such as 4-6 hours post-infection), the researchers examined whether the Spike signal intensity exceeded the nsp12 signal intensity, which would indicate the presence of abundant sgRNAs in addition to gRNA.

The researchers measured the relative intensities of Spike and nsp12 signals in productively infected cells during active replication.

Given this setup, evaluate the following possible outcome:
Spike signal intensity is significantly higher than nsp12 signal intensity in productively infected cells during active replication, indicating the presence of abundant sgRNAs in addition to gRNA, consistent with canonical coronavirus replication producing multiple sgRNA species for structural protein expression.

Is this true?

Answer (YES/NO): YES